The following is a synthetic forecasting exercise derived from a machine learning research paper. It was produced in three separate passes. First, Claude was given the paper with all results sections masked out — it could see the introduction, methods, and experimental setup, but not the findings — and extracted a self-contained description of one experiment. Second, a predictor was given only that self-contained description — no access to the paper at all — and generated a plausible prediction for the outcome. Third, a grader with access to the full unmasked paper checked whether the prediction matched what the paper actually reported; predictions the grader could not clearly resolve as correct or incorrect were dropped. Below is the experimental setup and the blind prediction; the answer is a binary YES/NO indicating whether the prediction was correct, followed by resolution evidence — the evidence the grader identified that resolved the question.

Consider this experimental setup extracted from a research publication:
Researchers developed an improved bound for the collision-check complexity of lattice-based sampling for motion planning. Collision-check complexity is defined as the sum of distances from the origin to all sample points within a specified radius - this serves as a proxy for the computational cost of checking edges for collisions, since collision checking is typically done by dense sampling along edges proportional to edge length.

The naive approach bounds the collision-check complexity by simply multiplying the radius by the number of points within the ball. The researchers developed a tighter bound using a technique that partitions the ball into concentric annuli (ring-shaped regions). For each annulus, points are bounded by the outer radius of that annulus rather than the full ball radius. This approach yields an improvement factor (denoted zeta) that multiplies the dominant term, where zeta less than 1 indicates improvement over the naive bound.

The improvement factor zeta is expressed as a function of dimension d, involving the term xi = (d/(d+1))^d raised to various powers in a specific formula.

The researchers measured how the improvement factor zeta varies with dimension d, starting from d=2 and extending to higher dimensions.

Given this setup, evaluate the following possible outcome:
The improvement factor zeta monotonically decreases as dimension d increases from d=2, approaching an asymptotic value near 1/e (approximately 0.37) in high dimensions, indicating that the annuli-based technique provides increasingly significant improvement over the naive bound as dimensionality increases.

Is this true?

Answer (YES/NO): NO